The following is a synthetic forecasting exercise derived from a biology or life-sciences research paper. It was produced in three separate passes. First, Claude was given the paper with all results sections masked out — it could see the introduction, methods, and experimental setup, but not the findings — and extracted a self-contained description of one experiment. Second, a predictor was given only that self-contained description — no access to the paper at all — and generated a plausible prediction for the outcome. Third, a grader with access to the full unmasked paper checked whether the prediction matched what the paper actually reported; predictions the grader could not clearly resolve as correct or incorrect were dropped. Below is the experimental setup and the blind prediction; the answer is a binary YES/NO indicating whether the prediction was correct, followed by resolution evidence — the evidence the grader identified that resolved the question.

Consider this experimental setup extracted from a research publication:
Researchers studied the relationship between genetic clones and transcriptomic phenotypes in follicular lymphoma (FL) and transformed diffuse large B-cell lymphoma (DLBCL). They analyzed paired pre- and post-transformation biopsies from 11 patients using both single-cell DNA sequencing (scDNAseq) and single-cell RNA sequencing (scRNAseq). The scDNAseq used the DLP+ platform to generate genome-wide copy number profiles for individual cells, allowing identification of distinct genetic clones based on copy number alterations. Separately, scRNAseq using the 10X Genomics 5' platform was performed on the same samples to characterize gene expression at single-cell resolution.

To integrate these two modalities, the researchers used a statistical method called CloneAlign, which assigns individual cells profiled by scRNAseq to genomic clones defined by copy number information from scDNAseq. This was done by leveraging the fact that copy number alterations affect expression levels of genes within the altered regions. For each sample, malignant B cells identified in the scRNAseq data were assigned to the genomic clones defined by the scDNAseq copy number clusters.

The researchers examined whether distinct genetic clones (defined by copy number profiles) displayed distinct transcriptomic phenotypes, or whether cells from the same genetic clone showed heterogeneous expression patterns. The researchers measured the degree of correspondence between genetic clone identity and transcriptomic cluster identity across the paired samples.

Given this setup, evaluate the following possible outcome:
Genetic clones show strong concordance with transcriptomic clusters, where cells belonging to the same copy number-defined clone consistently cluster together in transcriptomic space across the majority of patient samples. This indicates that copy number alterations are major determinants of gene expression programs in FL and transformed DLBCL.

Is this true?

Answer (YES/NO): NO